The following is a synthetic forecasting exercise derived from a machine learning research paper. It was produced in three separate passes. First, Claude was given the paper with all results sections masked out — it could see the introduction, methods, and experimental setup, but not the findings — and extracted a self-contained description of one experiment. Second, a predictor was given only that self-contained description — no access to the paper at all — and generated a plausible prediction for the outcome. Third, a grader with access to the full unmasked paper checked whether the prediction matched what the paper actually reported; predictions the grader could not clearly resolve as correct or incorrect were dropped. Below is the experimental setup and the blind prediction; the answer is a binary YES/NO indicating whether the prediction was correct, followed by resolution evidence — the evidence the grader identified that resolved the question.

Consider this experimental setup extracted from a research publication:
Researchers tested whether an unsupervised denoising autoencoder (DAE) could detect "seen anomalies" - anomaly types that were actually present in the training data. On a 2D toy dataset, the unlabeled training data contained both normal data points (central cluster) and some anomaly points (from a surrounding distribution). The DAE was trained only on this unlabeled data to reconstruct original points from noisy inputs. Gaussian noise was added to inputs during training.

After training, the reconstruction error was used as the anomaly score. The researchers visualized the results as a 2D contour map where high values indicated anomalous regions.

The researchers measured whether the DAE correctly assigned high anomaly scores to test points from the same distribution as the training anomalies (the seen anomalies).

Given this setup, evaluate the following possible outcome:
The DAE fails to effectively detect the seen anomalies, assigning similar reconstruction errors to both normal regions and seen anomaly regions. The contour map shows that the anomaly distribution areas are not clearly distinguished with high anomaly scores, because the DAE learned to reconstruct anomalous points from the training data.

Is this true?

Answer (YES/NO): YES